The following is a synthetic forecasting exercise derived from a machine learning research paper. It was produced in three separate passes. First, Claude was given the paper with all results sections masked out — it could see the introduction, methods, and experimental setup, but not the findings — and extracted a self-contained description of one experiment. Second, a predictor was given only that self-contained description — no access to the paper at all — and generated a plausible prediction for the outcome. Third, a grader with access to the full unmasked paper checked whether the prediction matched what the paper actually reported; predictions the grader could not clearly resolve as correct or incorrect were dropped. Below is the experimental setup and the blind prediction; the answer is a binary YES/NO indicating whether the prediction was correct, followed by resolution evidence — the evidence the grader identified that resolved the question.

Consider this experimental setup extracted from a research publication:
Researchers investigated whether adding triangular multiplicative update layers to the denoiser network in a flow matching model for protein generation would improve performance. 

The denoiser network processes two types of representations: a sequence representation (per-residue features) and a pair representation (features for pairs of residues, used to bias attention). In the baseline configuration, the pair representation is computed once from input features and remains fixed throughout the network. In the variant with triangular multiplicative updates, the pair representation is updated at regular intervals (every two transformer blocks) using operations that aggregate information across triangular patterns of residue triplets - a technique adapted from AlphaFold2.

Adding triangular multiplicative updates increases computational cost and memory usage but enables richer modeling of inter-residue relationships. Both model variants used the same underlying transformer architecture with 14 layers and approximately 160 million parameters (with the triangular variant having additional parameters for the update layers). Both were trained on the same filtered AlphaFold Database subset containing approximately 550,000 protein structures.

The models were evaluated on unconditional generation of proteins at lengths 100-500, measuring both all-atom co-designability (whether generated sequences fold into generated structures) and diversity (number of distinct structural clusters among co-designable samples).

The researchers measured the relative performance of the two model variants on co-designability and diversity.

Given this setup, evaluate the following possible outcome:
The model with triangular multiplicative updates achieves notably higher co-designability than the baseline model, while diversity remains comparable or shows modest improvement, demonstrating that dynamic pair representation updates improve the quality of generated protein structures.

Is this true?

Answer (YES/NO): NO